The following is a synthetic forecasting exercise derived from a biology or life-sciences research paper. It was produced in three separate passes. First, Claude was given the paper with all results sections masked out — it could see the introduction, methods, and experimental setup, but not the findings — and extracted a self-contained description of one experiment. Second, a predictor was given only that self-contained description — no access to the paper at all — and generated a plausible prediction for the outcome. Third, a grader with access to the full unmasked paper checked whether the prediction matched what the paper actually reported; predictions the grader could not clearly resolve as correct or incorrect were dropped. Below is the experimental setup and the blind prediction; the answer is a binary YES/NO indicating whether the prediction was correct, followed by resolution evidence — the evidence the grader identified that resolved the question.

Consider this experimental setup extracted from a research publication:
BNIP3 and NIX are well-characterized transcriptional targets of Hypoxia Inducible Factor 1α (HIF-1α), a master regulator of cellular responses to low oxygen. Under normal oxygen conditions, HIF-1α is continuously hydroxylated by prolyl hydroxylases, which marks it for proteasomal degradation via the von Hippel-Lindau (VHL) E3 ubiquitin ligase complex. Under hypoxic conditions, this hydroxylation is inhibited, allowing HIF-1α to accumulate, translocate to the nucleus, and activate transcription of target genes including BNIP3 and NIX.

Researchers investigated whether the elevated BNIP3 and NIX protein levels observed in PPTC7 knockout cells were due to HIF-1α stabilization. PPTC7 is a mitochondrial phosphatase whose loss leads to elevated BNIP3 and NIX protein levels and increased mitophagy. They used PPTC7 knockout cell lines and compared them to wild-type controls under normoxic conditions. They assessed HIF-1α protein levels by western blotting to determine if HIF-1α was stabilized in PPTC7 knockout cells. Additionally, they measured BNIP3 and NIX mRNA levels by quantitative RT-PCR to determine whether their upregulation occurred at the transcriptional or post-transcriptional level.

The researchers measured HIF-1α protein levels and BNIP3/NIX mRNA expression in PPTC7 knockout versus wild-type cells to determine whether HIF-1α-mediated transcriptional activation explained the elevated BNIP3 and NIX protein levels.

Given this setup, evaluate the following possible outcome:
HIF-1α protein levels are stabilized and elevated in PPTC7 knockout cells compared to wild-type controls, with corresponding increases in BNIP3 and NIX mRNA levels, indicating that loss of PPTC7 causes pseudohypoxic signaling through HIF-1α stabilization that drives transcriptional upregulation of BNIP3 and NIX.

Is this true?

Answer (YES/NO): NO